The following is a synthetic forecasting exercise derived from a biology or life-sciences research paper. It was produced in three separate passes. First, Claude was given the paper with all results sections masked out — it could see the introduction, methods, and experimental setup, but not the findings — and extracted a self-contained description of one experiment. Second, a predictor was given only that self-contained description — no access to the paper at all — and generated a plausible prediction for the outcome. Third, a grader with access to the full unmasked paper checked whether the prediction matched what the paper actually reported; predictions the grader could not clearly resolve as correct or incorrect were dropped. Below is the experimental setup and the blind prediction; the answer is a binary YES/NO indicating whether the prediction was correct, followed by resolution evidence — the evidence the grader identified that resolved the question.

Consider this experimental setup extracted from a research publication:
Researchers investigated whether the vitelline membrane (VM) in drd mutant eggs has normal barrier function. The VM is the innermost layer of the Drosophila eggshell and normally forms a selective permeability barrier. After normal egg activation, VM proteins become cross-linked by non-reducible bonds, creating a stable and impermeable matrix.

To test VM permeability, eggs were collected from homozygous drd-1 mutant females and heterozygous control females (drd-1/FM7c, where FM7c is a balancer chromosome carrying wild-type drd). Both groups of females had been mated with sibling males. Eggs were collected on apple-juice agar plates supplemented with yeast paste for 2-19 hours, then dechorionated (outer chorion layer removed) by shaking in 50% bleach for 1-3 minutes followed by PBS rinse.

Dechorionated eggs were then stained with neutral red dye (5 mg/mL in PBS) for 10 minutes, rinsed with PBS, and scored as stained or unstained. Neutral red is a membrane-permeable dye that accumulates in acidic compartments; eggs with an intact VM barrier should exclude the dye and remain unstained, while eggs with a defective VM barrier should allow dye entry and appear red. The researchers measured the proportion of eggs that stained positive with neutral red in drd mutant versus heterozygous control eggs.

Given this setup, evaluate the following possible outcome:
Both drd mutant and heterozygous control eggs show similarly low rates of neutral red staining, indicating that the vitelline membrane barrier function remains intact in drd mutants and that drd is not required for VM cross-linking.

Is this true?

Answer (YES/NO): NO